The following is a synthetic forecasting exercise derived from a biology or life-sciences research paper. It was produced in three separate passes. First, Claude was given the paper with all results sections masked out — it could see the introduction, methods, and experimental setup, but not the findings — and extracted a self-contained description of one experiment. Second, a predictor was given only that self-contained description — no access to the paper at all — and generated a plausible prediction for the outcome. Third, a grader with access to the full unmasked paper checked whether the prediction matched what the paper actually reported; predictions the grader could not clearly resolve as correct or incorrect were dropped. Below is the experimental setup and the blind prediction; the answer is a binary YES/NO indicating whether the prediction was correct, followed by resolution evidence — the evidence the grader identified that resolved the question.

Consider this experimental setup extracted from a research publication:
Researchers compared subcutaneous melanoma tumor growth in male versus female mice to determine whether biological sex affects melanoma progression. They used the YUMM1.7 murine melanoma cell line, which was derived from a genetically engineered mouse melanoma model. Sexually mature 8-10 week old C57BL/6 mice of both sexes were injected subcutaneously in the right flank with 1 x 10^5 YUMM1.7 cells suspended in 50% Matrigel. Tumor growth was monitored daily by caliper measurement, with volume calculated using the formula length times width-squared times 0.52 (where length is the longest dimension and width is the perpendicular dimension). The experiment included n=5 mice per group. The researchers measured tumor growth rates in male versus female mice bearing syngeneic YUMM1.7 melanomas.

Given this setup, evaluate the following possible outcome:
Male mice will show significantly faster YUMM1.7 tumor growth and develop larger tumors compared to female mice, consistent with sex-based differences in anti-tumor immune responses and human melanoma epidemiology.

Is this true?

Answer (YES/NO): YES